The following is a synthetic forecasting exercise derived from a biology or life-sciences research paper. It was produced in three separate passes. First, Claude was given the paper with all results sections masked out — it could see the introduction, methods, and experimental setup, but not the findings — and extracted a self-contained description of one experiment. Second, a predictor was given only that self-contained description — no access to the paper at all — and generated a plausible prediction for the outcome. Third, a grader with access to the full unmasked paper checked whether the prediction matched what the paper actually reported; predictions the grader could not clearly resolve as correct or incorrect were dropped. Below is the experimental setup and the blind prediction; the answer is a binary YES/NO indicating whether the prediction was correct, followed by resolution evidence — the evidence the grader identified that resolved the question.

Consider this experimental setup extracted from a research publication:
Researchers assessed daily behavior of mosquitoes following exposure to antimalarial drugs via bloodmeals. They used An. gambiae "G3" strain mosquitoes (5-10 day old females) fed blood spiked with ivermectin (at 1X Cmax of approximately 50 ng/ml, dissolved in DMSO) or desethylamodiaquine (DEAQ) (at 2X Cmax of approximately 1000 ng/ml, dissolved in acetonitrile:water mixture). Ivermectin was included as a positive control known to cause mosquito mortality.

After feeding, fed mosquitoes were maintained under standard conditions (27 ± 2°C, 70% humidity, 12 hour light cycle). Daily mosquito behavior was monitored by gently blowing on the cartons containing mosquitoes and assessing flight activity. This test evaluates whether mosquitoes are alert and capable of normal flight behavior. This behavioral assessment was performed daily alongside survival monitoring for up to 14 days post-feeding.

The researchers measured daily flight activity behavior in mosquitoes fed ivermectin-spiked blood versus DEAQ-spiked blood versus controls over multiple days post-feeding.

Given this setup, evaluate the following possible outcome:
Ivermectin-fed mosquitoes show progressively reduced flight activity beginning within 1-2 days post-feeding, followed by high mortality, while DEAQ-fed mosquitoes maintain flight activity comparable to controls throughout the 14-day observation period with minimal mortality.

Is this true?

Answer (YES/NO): YES